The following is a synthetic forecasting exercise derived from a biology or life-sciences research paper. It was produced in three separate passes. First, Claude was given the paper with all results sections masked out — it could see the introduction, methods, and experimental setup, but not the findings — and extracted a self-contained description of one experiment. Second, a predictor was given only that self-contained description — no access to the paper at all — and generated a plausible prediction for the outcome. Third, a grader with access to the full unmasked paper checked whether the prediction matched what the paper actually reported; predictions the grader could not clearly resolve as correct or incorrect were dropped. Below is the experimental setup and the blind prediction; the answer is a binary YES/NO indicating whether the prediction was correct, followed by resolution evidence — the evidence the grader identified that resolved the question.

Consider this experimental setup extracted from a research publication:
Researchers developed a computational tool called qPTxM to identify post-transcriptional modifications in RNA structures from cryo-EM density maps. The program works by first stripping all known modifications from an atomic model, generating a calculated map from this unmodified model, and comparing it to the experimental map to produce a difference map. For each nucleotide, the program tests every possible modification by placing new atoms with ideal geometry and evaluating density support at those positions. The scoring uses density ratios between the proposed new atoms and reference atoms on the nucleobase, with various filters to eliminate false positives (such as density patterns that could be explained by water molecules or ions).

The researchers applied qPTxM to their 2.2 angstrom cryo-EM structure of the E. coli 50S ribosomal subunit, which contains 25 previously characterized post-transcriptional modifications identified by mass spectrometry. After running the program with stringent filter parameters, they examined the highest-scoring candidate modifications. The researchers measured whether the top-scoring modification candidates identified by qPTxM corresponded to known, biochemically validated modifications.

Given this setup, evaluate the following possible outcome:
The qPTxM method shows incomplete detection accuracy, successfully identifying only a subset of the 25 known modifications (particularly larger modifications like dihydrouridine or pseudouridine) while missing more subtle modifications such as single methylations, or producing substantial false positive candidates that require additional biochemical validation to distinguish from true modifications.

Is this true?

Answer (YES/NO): NO